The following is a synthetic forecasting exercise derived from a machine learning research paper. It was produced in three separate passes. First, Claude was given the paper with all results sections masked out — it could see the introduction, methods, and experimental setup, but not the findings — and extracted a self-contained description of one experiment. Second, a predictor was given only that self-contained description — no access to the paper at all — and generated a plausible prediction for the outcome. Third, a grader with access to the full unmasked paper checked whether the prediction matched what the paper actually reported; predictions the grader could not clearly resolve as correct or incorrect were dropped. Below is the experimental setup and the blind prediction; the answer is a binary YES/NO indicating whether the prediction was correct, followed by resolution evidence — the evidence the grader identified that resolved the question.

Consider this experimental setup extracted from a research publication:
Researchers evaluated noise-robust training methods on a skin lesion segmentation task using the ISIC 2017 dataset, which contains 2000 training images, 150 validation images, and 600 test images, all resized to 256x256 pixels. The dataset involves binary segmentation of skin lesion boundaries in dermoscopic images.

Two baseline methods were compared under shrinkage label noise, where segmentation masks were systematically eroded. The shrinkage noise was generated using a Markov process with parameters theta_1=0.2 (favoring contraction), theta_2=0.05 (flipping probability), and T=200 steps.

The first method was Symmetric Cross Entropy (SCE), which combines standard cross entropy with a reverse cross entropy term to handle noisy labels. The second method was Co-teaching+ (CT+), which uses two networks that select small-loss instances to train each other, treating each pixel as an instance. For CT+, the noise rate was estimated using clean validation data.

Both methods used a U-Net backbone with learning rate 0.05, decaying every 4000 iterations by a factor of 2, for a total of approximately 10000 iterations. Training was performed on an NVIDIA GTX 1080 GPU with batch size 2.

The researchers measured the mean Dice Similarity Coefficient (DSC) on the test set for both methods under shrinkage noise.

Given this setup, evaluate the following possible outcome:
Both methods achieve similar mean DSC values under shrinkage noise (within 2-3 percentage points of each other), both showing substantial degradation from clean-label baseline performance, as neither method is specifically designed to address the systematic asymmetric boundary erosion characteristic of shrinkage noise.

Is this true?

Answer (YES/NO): NO